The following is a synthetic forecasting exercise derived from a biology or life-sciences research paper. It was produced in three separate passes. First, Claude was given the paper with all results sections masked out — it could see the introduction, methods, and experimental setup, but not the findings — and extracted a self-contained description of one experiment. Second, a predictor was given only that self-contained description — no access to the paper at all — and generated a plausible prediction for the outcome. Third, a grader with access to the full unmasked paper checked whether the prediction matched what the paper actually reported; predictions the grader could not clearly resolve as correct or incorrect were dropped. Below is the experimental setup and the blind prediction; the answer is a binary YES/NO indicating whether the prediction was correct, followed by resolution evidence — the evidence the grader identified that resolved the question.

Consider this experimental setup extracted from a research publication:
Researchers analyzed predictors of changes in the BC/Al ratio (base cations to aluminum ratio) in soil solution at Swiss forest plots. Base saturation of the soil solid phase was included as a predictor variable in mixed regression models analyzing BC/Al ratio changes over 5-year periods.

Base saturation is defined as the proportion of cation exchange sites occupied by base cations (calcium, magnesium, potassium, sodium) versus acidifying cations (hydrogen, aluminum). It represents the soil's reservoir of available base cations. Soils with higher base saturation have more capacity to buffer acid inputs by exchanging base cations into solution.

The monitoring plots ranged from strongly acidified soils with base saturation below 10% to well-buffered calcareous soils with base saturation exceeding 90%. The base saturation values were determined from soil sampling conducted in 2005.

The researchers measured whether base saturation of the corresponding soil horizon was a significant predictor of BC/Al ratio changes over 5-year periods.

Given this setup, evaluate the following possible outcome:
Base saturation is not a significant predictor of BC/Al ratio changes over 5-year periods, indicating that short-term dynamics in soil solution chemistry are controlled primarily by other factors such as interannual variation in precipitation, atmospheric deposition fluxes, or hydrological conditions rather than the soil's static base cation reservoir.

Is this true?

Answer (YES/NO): NO